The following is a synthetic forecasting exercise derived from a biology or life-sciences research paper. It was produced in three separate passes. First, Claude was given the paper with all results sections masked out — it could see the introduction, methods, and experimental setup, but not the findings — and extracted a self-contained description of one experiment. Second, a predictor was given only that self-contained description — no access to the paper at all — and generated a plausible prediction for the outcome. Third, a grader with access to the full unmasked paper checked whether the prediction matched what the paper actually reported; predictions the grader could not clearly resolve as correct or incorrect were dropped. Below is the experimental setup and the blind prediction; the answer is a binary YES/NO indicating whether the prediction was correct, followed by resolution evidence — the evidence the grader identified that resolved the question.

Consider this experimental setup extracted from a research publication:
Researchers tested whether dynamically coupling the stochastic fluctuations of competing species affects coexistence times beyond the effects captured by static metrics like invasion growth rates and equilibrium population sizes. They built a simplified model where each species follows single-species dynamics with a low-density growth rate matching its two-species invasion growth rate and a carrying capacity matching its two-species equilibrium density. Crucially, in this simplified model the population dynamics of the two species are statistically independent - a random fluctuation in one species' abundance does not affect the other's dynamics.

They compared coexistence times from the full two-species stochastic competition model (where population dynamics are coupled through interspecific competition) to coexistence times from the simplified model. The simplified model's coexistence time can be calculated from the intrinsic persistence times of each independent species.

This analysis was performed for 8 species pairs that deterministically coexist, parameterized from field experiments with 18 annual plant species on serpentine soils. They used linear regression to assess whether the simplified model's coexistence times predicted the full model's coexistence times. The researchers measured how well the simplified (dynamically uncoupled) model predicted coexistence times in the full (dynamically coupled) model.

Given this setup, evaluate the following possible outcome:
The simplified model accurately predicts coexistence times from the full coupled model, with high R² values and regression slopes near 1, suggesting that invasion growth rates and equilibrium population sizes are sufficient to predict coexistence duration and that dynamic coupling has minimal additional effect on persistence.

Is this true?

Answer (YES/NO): YES